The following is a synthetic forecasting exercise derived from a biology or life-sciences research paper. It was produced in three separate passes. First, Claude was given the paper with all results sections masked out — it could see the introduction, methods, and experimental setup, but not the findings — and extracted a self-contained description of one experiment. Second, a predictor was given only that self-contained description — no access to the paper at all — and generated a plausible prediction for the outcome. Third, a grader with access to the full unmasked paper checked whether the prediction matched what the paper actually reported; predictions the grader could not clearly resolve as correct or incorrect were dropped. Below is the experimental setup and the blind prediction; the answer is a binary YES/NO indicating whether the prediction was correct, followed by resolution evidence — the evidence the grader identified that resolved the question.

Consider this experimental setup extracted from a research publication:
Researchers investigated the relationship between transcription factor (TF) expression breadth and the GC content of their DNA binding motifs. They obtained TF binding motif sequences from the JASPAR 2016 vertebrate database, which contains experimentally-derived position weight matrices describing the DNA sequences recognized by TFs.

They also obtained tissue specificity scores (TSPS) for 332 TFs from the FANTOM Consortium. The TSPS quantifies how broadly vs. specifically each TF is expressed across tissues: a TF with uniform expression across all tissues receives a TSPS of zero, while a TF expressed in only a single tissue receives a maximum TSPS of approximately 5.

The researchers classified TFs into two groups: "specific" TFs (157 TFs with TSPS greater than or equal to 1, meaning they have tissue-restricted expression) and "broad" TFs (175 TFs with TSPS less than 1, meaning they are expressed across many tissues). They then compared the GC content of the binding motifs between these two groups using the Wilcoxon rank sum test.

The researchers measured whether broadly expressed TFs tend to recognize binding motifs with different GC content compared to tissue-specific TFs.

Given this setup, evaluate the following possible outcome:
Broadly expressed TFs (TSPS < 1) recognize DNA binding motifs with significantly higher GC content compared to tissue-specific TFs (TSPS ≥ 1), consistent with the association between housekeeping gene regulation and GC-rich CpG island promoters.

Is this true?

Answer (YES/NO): YES